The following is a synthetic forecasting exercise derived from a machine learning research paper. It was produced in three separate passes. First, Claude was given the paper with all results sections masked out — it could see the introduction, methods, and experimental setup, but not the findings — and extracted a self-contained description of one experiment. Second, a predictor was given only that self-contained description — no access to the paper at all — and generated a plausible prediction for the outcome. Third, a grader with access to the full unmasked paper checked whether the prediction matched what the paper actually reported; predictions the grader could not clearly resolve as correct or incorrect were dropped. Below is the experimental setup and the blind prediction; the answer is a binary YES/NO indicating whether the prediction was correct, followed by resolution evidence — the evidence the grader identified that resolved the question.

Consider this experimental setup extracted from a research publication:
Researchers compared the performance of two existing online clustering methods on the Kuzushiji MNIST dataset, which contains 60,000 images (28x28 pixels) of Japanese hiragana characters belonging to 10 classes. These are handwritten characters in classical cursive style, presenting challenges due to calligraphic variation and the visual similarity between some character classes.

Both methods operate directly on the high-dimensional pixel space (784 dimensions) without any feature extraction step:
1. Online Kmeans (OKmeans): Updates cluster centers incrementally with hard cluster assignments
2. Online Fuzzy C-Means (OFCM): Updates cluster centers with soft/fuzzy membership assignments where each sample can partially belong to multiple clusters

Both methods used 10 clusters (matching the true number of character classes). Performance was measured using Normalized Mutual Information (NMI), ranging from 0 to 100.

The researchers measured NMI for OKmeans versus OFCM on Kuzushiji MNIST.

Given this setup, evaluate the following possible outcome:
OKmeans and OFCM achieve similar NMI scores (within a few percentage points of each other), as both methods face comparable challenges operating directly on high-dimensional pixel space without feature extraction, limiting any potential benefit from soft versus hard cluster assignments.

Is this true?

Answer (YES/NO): NO